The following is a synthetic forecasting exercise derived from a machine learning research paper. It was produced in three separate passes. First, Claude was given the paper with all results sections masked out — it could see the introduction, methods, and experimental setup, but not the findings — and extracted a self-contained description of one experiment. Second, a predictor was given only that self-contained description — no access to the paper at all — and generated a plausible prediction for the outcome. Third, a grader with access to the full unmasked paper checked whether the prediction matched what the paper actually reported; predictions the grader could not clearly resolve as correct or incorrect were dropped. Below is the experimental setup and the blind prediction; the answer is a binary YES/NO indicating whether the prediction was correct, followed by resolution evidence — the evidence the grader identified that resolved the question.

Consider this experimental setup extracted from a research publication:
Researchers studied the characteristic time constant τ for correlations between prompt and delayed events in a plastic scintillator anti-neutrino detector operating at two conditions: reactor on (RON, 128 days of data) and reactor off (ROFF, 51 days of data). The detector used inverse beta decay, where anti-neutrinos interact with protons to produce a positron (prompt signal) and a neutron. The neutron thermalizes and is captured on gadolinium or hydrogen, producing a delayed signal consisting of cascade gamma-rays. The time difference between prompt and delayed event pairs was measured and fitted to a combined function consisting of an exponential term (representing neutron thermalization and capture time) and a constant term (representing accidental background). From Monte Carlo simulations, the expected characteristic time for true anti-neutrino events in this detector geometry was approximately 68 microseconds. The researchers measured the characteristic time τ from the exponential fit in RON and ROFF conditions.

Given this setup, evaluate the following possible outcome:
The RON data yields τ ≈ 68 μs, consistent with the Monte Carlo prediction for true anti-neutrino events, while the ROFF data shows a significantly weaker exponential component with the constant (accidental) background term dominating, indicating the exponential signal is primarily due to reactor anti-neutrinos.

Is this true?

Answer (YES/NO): NO